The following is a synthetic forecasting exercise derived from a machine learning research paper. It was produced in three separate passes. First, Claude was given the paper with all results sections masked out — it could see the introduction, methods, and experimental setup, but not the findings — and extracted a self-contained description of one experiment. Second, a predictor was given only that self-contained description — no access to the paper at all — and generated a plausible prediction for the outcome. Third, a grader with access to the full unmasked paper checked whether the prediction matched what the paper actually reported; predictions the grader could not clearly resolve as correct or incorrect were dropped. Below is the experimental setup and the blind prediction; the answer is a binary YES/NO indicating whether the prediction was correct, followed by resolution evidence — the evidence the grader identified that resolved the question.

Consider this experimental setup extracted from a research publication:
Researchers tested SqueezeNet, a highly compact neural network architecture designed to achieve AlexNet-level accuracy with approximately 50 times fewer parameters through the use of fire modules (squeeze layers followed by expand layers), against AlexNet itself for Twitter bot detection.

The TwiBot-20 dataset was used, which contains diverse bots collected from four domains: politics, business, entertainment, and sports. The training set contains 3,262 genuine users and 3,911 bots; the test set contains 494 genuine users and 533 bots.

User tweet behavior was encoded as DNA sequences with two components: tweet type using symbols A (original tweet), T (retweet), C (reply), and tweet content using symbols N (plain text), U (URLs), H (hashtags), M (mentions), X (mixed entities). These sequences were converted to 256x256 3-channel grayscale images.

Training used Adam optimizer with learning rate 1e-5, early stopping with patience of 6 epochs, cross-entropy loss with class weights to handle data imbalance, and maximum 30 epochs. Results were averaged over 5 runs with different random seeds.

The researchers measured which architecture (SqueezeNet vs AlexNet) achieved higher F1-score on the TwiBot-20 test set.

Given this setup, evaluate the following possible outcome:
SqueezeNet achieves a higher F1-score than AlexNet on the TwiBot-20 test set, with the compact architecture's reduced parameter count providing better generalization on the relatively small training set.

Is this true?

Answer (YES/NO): NO